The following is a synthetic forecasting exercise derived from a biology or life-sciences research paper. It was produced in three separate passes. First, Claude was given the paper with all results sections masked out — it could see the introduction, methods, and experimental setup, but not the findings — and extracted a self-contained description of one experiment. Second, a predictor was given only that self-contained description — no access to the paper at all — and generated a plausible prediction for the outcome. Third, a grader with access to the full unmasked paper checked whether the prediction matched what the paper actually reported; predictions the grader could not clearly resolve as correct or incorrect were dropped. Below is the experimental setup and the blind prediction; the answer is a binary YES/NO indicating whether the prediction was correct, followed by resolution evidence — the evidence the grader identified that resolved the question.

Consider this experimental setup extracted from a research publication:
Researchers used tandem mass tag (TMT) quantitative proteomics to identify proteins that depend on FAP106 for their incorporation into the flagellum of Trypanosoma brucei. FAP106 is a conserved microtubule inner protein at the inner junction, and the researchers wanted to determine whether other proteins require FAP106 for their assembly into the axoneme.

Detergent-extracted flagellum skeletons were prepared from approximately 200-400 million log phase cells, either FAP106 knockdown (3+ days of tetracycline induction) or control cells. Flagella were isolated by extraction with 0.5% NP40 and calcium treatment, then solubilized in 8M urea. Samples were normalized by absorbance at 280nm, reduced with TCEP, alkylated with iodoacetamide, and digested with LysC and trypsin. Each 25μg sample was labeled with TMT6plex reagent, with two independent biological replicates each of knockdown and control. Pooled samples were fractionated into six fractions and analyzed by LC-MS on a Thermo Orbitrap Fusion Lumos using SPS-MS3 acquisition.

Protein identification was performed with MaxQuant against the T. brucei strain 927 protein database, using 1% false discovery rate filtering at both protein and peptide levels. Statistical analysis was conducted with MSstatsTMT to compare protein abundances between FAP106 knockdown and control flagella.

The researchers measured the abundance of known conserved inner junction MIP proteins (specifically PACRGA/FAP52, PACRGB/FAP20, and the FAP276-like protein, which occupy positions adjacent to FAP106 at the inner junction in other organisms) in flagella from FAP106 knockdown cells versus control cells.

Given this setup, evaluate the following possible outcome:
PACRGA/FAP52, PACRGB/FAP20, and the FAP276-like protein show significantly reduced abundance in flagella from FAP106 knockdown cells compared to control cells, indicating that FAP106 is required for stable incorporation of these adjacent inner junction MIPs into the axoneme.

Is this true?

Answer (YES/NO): NO